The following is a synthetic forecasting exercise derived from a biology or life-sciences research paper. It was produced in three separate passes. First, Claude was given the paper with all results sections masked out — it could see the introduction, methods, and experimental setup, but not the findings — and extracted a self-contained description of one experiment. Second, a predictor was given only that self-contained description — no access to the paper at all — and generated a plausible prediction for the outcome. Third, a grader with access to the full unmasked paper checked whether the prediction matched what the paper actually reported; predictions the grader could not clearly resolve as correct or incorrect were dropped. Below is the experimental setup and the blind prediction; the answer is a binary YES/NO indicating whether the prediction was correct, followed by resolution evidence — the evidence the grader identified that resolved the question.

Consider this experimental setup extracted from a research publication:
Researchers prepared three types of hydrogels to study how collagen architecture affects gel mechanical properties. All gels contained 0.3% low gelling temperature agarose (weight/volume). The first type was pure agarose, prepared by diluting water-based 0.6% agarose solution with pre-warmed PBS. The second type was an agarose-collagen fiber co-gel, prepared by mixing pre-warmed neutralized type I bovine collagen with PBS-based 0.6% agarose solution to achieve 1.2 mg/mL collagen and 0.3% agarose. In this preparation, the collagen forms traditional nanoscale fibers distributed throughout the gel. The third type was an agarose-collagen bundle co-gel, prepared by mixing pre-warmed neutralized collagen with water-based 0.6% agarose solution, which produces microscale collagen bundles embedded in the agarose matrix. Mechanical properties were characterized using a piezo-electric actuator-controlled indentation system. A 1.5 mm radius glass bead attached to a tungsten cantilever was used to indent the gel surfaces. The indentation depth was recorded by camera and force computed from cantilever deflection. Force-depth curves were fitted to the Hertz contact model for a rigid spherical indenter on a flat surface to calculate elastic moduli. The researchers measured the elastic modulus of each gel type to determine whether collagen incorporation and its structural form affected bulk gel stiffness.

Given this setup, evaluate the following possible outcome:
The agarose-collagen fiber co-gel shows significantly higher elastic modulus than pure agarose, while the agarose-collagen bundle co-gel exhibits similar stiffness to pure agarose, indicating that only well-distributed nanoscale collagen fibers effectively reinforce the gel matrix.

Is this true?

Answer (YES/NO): NO